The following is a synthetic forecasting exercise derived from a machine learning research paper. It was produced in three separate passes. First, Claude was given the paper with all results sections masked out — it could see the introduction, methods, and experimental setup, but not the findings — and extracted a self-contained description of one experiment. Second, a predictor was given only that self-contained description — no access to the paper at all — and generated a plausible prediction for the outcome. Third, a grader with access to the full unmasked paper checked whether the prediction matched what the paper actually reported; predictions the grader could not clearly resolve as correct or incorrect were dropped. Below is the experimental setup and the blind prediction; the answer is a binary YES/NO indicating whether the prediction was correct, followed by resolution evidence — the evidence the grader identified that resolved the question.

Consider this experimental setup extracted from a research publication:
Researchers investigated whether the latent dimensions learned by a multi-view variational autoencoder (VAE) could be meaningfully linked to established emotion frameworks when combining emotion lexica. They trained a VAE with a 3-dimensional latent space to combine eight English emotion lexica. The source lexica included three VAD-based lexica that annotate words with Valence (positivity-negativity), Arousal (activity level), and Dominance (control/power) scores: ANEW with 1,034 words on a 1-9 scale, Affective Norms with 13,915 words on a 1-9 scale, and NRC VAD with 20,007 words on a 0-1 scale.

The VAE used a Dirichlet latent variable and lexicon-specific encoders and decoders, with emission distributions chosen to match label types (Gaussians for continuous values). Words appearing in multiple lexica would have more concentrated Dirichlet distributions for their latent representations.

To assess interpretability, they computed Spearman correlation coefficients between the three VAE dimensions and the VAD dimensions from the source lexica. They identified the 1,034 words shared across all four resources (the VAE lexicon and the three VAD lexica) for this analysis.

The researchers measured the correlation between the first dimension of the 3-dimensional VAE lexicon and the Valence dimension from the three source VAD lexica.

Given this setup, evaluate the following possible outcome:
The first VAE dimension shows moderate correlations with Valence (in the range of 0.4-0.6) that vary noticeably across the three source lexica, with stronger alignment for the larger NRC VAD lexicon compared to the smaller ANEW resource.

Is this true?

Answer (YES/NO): NO